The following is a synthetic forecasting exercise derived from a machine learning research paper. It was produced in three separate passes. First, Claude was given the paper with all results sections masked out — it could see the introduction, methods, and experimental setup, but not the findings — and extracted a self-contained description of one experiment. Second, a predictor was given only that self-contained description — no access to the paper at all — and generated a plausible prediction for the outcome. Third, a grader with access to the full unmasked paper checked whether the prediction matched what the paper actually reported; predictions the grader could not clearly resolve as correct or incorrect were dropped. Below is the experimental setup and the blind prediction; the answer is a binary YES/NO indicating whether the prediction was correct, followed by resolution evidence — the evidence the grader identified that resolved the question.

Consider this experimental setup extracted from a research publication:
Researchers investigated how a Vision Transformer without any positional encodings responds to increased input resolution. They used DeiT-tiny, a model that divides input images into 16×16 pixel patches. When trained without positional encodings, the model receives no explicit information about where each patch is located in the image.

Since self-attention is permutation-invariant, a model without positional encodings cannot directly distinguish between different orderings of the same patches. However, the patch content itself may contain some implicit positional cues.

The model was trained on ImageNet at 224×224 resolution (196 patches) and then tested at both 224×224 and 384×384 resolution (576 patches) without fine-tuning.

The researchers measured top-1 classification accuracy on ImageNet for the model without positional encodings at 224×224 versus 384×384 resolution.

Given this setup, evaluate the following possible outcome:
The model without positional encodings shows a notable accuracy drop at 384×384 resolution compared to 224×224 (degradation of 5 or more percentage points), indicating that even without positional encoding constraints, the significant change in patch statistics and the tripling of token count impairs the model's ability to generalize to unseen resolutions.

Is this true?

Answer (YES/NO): NO